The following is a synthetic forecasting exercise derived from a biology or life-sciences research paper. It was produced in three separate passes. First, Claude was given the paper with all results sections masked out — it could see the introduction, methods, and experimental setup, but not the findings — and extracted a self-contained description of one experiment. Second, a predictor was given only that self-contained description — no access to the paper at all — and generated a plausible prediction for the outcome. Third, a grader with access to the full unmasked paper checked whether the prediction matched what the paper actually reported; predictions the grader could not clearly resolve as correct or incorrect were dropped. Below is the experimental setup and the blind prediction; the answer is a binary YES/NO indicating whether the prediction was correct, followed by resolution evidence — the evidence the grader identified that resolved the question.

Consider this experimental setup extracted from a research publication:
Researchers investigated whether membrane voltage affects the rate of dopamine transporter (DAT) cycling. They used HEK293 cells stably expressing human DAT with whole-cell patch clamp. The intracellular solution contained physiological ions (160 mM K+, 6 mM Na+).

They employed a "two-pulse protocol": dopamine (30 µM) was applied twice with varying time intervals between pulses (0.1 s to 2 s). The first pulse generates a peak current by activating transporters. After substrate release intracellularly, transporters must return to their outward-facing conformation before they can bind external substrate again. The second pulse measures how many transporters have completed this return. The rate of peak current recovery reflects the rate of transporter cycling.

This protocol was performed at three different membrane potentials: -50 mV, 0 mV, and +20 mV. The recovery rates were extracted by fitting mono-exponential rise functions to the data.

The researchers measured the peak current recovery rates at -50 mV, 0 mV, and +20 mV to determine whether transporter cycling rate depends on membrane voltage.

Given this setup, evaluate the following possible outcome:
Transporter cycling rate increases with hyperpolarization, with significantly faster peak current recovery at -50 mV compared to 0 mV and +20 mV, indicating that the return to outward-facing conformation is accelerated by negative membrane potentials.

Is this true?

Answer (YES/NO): NO